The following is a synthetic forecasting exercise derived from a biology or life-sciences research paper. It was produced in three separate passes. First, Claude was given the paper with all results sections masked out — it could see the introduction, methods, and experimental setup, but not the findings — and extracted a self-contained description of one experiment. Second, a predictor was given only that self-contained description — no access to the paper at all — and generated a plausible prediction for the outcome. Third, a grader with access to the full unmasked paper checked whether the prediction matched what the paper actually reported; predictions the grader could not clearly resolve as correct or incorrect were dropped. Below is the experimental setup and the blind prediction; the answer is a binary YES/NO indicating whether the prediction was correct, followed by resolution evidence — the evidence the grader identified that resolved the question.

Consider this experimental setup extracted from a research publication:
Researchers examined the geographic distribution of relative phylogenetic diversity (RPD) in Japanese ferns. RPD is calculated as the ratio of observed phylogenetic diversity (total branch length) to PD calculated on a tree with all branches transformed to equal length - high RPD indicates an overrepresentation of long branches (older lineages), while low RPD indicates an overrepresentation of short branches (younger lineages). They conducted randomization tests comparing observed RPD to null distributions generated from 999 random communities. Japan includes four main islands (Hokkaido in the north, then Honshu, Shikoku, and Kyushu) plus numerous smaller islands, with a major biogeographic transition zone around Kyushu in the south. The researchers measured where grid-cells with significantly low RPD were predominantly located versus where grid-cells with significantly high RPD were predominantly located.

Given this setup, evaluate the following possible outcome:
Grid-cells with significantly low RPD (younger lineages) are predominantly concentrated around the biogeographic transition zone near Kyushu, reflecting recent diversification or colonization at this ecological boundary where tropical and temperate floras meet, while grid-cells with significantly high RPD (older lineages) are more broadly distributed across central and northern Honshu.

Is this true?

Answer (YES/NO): NO